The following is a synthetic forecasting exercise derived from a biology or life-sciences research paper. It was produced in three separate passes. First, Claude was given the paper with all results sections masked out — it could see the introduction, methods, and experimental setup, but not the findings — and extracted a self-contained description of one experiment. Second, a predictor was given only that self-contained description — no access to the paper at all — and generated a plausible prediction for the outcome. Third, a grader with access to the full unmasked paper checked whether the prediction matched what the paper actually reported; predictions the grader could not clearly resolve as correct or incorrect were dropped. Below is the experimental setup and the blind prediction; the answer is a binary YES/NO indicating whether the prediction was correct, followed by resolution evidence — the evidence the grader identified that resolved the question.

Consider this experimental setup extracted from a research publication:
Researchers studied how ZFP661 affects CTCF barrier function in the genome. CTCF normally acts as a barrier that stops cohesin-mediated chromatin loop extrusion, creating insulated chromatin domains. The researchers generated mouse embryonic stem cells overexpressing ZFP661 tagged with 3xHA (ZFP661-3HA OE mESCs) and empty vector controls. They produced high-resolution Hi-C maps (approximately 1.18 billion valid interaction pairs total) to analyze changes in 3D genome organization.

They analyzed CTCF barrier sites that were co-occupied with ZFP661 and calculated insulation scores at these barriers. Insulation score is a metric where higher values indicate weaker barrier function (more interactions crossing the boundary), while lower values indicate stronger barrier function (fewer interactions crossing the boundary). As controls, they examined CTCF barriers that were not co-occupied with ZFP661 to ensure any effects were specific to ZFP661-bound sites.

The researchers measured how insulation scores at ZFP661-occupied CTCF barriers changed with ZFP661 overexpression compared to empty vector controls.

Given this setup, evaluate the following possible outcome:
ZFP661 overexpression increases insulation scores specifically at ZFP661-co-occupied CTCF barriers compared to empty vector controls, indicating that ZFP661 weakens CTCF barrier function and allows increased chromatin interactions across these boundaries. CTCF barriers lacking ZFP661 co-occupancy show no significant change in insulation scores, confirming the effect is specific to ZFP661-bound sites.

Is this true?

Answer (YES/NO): YES